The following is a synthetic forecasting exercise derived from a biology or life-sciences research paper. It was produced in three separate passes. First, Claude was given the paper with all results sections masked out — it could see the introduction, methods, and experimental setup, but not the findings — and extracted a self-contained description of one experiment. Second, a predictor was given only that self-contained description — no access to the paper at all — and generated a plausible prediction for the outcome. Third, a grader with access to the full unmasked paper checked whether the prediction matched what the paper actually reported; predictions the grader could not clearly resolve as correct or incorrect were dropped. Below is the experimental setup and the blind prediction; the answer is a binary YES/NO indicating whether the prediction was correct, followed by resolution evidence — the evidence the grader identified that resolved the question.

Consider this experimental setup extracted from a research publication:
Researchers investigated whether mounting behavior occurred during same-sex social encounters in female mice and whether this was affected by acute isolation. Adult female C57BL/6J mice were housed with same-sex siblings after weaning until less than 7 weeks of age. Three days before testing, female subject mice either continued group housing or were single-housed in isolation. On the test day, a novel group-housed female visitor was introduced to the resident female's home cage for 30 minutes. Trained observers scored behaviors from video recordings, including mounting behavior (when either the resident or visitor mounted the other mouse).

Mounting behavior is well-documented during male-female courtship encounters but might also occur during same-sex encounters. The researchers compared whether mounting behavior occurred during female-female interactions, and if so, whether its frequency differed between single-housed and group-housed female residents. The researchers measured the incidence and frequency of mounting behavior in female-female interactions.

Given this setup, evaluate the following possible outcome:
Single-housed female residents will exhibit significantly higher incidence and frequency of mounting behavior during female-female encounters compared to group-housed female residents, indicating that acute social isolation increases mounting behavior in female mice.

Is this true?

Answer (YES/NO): YES